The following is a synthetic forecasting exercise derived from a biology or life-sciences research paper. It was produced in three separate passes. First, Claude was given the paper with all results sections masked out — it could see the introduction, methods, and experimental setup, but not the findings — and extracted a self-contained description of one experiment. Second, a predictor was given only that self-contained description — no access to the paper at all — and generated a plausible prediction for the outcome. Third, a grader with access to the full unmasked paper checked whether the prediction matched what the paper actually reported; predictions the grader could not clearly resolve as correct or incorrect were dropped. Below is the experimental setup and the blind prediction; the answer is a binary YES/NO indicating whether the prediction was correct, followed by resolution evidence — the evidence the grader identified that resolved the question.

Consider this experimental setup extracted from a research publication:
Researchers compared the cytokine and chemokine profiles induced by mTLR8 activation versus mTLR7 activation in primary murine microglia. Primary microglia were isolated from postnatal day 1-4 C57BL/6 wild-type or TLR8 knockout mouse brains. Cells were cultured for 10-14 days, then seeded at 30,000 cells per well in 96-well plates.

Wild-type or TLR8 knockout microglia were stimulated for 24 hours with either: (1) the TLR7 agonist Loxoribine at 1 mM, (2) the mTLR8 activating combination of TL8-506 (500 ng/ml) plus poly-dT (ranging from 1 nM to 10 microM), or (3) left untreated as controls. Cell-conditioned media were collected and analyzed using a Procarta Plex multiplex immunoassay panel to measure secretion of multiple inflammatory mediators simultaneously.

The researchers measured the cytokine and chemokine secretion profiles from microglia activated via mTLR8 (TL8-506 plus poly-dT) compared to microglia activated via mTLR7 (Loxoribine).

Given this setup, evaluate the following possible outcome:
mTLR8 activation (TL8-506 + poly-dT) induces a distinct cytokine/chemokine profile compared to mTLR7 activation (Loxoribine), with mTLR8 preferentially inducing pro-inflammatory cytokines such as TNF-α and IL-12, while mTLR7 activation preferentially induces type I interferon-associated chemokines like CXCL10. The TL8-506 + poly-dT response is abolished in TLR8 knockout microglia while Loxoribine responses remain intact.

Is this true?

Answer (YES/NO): NO